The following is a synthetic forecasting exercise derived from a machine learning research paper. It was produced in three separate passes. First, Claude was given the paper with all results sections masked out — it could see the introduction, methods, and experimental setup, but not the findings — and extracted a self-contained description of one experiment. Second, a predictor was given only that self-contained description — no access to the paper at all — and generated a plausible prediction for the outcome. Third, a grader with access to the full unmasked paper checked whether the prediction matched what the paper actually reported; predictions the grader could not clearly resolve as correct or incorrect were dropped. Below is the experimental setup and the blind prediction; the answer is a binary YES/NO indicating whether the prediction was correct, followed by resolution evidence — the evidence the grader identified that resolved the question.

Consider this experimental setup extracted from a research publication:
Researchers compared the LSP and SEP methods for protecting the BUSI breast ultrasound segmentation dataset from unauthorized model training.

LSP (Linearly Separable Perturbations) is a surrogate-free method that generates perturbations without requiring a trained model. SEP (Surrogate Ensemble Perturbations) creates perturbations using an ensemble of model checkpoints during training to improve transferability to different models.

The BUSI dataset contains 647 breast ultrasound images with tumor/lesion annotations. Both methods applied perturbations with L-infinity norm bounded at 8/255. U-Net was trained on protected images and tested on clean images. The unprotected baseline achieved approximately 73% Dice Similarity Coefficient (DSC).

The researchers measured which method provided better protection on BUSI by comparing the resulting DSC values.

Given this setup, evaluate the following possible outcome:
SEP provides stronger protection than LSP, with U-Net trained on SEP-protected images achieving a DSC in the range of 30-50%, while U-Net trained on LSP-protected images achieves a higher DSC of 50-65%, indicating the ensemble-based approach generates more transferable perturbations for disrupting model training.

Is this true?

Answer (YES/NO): NO